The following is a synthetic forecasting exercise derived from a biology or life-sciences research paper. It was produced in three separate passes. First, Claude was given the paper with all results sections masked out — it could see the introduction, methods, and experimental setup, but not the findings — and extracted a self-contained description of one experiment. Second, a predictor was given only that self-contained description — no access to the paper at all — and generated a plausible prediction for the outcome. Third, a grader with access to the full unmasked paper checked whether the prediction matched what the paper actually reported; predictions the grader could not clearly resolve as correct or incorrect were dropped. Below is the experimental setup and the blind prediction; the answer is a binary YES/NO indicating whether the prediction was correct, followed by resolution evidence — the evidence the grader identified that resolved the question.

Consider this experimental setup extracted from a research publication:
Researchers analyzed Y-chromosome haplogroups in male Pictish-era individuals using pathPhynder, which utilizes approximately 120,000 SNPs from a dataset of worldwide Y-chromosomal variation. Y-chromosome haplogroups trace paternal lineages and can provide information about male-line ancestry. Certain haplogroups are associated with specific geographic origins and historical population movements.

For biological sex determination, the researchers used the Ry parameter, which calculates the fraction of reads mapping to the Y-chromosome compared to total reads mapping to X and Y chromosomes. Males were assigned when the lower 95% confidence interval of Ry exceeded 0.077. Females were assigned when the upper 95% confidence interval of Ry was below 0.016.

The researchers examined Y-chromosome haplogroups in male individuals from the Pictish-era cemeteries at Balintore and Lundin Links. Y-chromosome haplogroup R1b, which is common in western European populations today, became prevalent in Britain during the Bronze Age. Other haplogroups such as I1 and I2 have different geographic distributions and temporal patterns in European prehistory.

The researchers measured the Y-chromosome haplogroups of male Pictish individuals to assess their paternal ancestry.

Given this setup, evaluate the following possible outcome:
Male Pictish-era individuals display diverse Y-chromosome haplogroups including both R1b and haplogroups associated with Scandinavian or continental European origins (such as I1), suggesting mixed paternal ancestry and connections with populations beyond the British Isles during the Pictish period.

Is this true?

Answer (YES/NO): NO